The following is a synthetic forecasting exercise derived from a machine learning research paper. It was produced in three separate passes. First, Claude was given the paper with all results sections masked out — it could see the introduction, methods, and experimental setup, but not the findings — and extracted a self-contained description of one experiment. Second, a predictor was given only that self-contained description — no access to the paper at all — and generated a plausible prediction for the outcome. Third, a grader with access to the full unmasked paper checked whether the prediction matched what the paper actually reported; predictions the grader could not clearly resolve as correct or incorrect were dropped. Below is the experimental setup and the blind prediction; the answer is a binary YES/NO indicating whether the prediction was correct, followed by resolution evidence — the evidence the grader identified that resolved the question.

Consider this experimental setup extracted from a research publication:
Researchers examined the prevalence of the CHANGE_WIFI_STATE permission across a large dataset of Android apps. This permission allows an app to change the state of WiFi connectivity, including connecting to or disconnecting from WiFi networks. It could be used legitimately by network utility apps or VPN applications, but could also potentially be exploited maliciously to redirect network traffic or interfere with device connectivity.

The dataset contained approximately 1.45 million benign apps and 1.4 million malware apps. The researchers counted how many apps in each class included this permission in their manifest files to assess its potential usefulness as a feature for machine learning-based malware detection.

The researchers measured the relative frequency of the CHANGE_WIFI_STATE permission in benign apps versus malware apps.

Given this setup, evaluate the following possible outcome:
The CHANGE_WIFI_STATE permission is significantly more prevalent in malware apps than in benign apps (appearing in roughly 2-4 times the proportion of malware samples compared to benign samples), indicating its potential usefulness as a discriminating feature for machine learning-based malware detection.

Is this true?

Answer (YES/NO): NO